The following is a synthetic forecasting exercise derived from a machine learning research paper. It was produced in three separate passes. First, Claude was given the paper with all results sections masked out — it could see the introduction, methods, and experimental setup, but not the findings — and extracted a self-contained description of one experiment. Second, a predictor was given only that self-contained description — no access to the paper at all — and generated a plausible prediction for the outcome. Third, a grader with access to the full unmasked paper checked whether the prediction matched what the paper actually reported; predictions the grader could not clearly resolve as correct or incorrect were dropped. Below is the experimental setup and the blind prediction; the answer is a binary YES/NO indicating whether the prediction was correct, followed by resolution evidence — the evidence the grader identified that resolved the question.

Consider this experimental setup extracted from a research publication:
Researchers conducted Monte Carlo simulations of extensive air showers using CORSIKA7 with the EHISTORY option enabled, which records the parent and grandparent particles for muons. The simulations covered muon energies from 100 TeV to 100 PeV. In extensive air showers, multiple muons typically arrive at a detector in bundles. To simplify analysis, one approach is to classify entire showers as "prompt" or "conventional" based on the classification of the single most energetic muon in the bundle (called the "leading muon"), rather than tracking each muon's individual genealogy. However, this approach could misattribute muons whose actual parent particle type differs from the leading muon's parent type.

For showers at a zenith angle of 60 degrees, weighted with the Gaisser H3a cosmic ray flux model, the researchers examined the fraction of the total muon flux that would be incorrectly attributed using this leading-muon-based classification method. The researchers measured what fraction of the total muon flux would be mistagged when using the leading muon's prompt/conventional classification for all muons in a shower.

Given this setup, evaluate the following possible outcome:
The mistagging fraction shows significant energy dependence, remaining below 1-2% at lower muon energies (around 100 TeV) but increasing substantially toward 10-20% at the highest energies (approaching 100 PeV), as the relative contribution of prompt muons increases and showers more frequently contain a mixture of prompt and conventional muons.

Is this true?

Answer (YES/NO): NO